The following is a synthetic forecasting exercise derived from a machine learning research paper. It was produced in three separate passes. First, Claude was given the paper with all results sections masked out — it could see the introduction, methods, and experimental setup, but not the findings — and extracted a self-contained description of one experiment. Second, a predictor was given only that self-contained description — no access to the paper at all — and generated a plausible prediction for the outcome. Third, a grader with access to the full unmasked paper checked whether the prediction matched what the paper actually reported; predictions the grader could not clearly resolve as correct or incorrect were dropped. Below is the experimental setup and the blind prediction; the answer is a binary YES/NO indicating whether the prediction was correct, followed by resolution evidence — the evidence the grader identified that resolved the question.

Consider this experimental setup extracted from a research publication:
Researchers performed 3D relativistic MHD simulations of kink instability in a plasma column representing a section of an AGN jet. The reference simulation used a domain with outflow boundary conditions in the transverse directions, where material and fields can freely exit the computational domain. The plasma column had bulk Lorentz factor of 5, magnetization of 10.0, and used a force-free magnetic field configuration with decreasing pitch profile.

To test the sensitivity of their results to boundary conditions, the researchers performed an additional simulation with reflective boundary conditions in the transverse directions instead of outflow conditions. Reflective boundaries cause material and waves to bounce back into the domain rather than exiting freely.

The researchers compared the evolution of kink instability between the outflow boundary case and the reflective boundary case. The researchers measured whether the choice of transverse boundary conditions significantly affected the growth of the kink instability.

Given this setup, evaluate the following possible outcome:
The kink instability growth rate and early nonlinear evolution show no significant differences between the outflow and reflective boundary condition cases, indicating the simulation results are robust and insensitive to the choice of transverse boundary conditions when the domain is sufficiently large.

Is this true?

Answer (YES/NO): YES